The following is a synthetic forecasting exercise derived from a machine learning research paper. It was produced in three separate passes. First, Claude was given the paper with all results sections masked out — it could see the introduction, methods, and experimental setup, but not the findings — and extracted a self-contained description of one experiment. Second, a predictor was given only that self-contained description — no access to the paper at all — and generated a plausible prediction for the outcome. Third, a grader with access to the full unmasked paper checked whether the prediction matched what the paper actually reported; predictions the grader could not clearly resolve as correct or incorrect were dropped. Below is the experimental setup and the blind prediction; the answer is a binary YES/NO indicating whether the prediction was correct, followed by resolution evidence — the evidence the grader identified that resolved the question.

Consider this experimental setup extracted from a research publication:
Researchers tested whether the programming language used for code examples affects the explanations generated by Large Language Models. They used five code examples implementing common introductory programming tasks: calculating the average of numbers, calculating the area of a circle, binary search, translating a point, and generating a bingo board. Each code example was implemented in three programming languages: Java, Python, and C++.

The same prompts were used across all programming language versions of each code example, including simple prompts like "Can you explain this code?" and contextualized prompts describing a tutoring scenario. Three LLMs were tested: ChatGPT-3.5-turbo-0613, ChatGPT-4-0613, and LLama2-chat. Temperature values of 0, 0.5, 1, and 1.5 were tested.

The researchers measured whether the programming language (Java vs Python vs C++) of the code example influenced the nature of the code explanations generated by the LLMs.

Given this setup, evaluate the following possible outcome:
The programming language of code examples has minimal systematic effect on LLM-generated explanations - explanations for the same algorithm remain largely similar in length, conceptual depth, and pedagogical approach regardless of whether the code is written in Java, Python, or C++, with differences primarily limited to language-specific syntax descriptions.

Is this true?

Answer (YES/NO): NO